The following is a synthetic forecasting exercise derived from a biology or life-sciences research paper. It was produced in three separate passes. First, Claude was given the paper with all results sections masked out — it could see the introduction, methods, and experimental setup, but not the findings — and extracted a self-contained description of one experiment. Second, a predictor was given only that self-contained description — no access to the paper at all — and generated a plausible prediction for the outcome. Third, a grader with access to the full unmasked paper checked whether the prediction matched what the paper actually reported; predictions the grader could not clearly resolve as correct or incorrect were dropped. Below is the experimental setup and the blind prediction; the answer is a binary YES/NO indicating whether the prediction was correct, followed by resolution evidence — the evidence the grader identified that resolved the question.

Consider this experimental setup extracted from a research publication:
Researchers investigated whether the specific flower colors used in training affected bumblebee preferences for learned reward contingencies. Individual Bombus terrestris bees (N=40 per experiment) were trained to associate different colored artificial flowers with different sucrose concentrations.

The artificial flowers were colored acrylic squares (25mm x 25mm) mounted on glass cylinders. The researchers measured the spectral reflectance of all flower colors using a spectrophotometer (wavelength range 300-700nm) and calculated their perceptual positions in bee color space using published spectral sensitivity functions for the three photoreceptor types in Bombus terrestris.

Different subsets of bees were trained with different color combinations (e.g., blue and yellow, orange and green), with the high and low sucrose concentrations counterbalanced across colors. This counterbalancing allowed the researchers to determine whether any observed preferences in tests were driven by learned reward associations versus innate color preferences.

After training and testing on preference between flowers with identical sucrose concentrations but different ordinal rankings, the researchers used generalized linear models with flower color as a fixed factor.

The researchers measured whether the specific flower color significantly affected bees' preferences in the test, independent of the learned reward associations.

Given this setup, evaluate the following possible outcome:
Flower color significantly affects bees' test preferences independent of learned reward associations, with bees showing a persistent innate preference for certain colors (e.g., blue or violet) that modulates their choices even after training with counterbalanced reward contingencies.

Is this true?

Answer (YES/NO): NO